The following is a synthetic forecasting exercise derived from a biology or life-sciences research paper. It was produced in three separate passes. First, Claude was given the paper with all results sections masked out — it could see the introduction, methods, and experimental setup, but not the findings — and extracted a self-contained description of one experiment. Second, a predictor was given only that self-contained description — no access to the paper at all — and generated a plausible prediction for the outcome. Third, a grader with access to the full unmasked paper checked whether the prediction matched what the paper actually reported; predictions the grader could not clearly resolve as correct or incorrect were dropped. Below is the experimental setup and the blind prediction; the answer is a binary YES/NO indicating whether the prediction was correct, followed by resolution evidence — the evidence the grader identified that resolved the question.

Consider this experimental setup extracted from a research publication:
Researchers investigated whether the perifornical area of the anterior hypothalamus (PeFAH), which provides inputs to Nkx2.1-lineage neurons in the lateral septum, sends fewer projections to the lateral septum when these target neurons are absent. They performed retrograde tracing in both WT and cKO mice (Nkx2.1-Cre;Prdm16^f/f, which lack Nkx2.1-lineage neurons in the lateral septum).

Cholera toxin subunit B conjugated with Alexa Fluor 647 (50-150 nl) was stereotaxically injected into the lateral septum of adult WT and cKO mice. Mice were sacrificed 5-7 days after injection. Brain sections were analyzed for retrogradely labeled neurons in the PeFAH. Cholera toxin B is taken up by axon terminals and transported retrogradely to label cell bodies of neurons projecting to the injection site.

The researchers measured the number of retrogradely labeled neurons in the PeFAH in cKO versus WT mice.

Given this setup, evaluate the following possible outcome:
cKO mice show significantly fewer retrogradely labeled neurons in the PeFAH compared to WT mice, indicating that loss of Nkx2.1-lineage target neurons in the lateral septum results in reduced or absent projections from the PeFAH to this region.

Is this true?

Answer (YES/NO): YES